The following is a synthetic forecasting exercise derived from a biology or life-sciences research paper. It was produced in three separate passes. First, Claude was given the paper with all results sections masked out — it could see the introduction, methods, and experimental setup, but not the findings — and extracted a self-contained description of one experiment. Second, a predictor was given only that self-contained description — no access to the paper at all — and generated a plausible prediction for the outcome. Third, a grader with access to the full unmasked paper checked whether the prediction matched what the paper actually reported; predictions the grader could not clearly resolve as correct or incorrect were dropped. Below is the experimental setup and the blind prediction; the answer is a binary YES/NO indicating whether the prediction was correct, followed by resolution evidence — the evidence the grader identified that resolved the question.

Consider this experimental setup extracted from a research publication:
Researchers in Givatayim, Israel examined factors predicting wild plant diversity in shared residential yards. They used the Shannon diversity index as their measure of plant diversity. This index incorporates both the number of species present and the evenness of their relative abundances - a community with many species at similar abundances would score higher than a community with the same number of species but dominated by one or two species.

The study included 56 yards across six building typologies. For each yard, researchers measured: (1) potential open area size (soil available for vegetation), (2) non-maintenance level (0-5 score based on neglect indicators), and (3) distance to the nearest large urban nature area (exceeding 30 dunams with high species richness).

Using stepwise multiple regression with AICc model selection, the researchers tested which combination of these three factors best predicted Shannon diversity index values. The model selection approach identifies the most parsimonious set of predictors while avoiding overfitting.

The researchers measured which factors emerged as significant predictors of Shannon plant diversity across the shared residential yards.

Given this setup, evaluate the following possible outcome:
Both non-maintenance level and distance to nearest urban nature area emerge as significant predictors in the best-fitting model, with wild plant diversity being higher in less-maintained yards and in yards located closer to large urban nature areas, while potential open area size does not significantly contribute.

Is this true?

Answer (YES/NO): NO